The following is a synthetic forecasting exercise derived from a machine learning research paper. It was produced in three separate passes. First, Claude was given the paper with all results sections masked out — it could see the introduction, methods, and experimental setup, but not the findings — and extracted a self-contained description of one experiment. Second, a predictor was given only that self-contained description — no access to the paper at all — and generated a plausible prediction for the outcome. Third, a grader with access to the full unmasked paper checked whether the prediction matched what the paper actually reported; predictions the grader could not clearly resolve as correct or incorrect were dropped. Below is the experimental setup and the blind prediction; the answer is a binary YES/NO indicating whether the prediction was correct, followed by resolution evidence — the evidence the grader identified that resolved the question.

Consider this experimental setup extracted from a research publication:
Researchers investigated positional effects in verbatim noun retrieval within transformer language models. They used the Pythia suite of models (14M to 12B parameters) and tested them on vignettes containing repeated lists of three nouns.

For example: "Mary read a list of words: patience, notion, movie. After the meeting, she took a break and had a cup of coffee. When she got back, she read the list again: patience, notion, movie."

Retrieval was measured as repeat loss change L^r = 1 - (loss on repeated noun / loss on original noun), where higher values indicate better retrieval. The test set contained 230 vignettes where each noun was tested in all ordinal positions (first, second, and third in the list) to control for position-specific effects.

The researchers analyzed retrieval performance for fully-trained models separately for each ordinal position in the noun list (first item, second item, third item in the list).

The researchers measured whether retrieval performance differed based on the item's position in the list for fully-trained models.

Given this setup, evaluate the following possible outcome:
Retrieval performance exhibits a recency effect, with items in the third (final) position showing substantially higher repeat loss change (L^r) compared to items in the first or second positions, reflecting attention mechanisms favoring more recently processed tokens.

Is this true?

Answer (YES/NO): YES